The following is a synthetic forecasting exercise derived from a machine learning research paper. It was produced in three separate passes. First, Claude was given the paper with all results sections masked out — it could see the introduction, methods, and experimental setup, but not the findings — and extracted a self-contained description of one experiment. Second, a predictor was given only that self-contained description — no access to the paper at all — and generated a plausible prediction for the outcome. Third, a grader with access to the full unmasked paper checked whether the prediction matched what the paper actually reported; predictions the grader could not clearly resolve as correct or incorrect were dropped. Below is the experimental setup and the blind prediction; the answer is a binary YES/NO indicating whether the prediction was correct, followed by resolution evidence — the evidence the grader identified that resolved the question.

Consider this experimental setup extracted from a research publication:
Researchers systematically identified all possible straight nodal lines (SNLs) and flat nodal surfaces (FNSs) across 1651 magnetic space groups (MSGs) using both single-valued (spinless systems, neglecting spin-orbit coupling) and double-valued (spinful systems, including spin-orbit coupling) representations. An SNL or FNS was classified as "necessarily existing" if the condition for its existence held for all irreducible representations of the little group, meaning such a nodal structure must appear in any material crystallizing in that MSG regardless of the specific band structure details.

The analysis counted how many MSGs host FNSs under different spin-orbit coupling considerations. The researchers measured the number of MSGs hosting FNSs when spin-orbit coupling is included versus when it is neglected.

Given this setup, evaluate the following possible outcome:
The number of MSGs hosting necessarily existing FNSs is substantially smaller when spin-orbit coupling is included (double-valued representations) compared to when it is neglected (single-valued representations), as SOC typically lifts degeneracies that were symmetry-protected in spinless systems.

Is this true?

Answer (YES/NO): YES